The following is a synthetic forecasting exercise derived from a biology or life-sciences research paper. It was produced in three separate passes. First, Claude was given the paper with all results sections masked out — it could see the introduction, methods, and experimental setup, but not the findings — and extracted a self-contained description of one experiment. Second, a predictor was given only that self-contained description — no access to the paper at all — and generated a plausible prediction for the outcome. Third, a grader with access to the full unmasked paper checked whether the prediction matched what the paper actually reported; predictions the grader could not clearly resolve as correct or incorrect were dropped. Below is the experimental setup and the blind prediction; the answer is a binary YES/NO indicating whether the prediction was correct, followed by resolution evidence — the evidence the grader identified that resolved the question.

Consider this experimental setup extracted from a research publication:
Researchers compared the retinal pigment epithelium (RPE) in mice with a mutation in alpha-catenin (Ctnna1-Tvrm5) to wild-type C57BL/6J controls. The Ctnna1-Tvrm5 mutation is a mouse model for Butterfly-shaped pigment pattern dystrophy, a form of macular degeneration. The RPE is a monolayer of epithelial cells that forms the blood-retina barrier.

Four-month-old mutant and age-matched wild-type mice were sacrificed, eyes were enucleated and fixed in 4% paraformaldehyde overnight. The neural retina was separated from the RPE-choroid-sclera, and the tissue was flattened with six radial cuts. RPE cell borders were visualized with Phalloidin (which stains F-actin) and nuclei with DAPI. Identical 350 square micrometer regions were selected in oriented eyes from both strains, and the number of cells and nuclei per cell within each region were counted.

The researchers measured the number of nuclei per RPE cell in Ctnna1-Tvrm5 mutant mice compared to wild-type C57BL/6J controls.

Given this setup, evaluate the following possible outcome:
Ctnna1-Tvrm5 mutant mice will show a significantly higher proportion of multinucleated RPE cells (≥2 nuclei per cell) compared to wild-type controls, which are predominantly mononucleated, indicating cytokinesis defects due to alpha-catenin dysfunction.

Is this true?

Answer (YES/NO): NO